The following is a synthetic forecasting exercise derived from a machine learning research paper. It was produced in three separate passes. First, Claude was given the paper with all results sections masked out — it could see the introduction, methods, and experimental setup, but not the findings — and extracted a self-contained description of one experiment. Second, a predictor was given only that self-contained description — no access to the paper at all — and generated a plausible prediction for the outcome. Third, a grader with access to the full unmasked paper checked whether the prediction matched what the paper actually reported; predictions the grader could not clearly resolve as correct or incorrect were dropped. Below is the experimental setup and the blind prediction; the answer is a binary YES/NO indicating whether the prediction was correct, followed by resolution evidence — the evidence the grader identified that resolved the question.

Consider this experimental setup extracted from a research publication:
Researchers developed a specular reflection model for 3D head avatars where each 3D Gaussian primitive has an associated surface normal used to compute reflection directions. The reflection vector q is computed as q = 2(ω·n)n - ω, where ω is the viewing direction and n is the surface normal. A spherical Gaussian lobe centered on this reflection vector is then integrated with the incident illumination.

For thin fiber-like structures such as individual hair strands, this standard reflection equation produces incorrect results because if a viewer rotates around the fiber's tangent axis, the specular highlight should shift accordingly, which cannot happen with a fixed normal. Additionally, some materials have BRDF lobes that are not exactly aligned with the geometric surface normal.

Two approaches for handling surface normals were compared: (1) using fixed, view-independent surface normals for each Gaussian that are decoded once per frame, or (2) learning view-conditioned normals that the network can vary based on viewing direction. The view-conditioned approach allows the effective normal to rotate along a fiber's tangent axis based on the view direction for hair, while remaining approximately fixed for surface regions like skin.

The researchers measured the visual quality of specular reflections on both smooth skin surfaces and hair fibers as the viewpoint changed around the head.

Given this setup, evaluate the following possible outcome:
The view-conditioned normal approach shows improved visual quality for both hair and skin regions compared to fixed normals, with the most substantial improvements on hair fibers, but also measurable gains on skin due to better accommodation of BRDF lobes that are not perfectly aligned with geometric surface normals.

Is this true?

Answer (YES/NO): NO